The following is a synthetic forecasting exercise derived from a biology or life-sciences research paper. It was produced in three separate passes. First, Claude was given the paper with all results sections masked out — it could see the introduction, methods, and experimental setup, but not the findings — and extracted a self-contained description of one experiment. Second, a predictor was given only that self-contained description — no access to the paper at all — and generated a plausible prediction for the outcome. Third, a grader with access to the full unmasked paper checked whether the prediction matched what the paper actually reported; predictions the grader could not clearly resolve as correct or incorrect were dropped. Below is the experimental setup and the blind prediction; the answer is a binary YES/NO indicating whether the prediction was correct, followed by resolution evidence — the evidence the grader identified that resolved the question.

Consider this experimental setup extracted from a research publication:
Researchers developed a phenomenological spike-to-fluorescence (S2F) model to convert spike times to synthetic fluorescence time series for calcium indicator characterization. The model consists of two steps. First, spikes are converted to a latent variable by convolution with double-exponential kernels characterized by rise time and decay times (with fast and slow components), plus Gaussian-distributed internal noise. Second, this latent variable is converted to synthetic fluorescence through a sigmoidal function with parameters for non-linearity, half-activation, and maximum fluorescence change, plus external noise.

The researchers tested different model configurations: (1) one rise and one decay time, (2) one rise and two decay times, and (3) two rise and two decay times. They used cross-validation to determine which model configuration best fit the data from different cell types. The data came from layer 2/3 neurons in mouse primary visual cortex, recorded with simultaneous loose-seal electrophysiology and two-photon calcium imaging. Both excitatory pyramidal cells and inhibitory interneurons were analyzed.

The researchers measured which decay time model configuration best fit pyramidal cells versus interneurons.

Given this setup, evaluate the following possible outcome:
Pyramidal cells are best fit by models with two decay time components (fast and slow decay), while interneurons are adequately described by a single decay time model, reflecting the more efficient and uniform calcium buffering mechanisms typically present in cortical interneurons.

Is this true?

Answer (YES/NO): YES